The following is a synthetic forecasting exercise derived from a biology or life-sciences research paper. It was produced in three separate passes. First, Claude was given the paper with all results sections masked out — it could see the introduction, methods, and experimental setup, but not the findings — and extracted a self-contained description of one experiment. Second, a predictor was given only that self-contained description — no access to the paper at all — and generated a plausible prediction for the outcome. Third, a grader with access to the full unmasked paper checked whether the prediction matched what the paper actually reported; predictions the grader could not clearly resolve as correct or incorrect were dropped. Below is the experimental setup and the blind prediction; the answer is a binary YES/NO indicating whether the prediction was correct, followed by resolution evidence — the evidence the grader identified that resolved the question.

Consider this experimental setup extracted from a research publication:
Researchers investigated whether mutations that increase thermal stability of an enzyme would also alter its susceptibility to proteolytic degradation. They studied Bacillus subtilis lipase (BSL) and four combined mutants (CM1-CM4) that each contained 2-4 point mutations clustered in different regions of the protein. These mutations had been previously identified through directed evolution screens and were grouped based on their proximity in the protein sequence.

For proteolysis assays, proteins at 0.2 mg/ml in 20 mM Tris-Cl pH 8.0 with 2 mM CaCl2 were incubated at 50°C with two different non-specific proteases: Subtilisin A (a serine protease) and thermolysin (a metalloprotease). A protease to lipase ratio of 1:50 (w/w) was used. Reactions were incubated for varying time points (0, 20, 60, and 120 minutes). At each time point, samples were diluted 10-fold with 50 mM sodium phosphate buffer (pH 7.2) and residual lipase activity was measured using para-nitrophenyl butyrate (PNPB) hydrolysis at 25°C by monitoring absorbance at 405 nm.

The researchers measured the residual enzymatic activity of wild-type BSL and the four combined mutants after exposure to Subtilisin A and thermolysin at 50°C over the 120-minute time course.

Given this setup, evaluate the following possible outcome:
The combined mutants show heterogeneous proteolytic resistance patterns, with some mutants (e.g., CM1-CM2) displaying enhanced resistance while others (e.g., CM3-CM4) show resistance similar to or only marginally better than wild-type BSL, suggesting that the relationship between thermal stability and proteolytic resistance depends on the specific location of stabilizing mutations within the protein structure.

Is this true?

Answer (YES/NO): NO